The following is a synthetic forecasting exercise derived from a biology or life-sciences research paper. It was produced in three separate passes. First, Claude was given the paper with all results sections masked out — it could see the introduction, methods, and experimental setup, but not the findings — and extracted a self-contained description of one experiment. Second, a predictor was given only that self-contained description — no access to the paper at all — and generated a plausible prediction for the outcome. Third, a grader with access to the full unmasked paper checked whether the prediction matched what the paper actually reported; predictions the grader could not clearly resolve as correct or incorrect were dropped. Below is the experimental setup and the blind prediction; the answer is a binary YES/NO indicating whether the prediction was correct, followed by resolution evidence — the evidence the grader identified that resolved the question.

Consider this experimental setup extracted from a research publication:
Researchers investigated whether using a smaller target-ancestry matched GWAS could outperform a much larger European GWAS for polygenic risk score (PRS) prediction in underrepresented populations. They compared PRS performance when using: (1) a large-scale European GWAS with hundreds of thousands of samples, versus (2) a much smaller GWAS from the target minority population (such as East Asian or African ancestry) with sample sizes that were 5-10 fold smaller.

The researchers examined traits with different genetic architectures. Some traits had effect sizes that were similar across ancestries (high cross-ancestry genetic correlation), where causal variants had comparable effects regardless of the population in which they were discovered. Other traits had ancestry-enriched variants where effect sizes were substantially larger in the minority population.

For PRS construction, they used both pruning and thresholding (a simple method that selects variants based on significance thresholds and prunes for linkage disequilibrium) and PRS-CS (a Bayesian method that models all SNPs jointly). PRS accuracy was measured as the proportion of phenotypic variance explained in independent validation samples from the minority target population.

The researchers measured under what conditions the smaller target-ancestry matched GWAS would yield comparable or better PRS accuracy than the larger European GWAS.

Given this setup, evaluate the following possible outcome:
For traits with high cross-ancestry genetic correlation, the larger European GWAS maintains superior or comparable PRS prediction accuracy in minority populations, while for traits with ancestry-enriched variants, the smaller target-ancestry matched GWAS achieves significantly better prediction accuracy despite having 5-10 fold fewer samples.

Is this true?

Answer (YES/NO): YES